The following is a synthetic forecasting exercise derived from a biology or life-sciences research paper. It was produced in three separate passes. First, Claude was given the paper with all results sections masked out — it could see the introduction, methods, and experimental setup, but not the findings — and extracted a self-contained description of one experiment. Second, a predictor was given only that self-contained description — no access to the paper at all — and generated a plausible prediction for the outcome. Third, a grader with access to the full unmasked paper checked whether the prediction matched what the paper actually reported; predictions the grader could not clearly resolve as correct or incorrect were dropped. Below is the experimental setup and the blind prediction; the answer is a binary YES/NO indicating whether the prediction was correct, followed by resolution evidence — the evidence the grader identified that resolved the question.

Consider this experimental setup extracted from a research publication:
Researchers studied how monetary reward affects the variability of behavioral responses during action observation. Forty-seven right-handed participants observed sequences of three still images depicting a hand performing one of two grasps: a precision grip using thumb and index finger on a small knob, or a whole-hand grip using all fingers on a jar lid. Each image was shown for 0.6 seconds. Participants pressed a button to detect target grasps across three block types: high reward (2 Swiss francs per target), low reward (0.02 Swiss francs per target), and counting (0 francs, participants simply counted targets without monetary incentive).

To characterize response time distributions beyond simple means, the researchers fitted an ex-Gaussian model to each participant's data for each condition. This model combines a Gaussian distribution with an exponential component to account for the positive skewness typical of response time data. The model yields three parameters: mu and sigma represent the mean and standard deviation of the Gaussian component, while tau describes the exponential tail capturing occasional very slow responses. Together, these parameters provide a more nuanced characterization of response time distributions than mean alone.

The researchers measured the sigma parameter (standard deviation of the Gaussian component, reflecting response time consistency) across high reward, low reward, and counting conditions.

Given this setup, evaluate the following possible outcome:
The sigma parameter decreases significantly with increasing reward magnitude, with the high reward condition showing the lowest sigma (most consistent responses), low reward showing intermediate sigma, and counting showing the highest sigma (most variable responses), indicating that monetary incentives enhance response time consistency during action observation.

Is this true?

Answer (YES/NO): NO